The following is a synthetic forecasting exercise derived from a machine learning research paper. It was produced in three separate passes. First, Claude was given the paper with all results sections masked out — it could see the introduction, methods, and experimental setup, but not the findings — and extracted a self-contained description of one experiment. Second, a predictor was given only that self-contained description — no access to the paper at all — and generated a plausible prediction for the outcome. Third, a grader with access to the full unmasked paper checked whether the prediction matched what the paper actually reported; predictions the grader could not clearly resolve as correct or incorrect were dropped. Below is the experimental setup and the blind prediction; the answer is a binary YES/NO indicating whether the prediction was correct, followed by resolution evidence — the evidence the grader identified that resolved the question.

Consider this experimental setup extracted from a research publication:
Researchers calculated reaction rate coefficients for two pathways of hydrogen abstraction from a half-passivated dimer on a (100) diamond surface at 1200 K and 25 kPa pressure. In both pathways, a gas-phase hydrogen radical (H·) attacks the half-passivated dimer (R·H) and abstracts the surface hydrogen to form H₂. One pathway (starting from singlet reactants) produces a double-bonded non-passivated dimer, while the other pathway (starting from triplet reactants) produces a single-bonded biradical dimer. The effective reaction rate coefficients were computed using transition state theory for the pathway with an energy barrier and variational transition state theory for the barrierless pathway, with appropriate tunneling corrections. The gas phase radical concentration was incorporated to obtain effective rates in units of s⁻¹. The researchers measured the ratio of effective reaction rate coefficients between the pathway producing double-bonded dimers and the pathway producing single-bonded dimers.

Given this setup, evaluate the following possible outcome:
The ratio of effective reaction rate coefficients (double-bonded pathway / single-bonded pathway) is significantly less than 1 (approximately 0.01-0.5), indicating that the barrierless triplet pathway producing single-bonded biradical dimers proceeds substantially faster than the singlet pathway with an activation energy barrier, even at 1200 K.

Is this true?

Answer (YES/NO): NO